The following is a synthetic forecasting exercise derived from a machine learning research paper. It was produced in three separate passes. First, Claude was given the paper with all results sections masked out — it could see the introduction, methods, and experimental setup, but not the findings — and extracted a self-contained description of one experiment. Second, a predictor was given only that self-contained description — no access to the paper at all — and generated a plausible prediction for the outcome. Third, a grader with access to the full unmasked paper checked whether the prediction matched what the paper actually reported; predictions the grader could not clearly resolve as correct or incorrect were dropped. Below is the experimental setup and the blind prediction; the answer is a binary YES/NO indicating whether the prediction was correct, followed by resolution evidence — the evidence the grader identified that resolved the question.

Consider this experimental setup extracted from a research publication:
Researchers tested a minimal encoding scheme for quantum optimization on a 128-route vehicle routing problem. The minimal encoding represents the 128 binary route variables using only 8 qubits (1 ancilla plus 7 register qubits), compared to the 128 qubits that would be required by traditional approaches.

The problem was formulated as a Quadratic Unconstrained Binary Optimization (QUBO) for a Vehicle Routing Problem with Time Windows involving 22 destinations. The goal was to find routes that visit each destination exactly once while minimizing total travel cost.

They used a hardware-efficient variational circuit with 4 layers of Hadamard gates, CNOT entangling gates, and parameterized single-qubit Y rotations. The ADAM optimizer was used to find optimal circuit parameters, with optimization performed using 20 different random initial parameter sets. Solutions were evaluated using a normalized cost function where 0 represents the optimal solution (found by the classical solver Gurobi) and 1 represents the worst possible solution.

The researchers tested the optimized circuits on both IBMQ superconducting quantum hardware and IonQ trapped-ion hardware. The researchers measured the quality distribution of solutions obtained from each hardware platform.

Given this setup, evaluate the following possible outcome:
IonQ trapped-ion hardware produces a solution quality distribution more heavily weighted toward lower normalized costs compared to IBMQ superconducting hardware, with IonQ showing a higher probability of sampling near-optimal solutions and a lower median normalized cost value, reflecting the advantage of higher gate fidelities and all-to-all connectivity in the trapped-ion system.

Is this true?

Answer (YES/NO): NO